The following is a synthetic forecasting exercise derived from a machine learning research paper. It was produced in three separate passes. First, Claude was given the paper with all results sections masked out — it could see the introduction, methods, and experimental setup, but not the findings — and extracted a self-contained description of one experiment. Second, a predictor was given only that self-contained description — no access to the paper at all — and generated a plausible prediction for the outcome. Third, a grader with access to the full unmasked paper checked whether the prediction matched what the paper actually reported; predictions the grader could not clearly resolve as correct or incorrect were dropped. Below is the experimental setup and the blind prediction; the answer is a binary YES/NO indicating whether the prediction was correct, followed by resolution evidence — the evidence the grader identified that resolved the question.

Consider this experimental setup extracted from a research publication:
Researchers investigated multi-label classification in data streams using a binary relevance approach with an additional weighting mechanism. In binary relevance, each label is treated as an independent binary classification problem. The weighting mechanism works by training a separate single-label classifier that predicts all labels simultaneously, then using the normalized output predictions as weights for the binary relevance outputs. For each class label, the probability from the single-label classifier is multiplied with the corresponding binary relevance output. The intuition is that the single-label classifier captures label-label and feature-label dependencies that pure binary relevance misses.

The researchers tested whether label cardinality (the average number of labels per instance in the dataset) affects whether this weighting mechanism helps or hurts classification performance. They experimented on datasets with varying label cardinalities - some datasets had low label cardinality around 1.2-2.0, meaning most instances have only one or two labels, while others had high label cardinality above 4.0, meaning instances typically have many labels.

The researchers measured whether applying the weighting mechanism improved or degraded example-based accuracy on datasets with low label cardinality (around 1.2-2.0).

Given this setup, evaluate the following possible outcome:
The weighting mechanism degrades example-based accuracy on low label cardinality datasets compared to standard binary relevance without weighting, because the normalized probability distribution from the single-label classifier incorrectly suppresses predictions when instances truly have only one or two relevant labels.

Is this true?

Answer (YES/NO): YES